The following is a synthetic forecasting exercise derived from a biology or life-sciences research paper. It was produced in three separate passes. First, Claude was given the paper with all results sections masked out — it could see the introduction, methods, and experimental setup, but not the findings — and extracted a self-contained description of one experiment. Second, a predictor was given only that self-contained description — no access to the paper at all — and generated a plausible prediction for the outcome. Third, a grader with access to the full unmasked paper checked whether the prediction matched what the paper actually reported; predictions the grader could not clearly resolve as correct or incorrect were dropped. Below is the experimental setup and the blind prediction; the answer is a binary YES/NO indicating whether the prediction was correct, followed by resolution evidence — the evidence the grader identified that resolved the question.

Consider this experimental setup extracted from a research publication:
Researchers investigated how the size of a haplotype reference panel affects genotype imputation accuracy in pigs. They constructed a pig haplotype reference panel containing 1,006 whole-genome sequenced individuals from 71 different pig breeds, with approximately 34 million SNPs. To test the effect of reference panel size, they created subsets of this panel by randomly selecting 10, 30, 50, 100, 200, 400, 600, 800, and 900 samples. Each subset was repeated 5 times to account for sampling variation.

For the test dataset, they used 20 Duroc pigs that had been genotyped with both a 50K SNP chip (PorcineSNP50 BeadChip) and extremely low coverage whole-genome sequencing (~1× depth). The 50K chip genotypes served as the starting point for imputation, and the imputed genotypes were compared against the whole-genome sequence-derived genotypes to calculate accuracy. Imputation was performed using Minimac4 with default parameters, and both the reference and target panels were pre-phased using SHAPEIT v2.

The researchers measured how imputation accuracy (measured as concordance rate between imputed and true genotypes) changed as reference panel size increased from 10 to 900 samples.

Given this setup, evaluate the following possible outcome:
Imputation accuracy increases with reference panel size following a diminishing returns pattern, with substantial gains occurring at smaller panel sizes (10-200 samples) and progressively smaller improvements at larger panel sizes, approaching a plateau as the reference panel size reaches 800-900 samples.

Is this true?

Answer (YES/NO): NO